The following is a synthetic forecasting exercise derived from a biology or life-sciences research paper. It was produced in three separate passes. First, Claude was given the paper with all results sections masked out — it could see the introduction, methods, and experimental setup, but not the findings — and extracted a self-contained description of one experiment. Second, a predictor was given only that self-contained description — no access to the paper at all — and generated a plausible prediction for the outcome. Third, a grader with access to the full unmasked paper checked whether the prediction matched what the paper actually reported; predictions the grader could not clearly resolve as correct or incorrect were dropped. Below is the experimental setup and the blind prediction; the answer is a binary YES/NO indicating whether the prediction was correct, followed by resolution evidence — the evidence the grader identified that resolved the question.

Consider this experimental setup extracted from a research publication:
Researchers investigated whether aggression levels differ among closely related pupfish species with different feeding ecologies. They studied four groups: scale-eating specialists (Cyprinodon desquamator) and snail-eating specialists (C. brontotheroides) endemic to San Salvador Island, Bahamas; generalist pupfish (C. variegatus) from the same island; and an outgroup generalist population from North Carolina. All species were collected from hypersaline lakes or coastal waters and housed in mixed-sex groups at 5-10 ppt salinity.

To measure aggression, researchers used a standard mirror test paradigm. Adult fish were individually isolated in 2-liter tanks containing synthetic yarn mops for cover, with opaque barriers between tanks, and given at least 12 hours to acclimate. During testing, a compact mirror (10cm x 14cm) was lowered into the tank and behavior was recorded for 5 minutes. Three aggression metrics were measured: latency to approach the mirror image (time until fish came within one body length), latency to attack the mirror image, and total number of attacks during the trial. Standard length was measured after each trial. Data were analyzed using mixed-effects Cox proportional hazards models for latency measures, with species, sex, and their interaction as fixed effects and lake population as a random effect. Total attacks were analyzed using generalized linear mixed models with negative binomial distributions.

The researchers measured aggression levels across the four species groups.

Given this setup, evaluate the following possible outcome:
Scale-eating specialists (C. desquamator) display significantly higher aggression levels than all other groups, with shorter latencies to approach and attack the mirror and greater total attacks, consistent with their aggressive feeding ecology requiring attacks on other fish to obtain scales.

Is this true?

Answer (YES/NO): NO